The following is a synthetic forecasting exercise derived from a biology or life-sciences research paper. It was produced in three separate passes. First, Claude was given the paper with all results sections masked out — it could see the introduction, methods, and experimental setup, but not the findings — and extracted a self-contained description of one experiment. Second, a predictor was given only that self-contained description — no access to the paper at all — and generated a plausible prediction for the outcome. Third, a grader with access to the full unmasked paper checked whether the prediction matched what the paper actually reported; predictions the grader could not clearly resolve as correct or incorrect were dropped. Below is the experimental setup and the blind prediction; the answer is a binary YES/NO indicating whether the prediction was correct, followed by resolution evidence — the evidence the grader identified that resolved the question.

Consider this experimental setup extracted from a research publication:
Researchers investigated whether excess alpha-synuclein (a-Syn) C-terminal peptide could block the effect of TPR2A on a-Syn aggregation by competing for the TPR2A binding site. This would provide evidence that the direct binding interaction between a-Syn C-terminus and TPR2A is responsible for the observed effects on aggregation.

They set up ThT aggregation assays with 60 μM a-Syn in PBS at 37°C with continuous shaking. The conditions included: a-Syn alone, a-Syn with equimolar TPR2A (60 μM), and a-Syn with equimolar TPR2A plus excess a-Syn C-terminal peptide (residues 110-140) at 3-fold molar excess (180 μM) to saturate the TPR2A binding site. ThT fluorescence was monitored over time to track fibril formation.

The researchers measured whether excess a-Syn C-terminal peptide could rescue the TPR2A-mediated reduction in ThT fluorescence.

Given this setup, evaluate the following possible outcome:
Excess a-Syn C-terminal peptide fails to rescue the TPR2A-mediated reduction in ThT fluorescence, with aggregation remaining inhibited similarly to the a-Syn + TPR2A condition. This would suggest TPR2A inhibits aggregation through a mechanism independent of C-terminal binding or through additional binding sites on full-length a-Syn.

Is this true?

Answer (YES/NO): NO